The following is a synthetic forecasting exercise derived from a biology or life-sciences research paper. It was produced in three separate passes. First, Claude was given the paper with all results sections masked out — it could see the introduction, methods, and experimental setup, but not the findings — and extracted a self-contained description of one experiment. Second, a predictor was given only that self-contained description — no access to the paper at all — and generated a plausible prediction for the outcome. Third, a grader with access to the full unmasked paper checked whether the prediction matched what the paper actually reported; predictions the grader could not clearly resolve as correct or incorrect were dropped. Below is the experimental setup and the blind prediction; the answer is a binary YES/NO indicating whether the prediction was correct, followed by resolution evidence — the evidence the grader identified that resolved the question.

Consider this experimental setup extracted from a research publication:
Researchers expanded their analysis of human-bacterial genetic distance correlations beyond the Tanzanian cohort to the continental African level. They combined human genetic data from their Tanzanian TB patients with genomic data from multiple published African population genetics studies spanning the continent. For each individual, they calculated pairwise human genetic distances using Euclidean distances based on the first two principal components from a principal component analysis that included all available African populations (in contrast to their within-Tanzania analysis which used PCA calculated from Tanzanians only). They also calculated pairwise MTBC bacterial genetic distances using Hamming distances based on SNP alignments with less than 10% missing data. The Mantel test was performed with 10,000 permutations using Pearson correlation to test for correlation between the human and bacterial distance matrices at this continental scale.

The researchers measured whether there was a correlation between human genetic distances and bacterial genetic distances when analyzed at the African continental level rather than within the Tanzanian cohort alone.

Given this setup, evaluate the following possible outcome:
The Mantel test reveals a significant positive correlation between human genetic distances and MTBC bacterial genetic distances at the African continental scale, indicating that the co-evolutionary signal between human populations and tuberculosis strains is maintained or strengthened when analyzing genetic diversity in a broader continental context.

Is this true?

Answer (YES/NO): NO